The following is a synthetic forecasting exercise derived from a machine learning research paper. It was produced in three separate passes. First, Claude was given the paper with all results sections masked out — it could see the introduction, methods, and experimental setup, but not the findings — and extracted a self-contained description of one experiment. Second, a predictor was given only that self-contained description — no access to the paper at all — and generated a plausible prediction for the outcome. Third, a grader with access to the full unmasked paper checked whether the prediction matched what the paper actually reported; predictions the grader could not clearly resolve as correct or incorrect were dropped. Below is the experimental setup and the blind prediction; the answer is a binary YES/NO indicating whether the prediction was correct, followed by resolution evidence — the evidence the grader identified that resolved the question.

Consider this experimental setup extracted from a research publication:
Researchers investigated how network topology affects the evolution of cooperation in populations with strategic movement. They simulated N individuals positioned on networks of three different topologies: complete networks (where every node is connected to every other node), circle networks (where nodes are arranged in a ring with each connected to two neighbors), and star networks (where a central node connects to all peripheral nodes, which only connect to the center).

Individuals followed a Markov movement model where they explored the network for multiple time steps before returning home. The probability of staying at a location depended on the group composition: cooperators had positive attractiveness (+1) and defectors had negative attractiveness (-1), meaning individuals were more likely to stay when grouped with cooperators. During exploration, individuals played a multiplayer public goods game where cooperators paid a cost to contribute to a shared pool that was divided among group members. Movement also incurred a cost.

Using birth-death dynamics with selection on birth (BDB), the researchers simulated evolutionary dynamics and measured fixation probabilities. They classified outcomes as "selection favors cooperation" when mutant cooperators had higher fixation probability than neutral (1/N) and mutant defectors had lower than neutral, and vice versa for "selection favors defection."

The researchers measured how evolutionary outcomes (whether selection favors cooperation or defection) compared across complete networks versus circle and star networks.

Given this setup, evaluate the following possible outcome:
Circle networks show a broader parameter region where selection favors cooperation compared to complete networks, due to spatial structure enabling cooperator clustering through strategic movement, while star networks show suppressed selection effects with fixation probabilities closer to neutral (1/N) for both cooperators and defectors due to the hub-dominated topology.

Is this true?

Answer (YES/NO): NO